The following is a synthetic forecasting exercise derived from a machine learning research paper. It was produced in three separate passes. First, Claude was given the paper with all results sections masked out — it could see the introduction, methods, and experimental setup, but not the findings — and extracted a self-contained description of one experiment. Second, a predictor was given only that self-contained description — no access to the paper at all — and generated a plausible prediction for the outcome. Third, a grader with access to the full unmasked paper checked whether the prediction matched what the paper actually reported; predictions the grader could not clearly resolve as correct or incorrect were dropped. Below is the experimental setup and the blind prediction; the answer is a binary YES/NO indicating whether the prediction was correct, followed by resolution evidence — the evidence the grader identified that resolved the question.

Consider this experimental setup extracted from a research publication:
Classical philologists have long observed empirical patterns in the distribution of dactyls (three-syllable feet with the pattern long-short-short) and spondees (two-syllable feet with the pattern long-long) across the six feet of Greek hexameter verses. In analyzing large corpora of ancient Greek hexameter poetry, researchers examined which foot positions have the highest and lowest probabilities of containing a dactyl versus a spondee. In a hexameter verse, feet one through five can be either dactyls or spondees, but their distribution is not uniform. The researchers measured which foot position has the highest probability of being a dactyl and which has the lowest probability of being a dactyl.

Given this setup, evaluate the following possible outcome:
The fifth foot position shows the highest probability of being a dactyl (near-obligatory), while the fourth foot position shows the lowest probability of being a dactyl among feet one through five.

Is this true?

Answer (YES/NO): NO